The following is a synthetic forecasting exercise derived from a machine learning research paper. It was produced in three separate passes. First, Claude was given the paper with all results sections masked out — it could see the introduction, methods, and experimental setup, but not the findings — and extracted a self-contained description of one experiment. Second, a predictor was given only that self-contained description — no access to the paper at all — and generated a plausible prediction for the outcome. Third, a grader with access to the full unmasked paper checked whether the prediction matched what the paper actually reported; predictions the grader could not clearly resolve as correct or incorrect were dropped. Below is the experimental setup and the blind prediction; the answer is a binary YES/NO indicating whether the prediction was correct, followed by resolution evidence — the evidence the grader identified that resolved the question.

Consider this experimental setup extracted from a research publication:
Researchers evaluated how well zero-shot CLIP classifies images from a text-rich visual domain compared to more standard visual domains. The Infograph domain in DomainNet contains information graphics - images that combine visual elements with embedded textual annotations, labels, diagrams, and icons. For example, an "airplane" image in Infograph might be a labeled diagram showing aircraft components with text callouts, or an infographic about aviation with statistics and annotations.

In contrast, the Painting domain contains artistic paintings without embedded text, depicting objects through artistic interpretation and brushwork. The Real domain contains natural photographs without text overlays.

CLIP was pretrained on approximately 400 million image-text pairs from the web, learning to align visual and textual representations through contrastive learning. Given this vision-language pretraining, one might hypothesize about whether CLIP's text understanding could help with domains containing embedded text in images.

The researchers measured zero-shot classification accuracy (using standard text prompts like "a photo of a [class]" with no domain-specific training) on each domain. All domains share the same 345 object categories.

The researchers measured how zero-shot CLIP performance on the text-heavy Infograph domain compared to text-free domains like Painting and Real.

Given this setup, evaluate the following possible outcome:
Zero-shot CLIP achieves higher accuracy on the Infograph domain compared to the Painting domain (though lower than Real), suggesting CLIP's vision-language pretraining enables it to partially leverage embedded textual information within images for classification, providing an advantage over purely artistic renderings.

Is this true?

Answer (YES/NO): NO